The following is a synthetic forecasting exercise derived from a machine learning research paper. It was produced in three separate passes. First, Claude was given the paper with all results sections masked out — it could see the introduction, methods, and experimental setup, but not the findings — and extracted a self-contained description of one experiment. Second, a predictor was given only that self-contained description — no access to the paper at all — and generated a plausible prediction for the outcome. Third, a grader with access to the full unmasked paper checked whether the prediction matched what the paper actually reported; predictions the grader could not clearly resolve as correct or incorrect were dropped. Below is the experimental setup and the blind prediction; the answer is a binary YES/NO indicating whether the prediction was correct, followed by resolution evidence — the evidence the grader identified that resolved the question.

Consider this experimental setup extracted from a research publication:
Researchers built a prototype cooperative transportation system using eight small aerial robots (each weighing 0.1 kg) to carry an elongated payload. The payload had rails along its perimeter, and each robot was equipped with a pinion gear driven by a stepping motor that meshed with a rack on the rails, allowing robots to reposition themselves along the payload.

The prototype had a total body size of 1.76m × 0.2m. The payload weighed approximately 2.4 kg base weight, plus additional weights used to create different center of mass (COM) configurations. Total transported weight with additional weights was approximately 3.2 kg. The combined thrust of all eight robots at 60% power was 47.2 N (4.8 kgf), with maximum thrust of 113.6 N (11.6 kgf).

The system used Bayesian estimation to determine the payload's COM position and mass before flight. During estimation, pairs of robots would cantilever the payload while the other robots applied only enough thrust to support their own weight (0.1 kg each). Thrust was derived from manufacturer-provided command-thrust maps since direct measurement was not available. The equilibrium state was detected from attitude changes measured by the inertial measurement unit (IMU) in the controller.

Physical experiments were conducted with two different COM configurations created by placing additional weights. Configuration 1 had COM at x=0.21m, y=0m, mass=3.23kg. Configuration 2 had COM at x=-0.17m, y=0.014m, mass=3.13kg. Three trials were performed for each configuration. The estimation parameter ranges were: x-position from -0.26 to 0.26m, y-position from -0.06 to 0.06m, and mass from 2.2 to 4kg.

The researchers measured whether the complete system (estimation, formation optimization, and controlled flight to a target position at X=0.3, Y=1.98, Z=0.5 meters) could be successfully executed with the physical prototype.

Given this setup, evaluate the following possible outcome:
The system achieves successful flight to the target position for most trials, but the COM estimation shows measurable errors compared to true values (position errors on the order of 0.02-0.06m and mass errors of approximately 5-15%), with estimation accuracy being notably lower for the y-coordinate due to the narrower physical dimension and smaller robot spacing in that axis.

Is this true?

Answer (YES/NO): NO